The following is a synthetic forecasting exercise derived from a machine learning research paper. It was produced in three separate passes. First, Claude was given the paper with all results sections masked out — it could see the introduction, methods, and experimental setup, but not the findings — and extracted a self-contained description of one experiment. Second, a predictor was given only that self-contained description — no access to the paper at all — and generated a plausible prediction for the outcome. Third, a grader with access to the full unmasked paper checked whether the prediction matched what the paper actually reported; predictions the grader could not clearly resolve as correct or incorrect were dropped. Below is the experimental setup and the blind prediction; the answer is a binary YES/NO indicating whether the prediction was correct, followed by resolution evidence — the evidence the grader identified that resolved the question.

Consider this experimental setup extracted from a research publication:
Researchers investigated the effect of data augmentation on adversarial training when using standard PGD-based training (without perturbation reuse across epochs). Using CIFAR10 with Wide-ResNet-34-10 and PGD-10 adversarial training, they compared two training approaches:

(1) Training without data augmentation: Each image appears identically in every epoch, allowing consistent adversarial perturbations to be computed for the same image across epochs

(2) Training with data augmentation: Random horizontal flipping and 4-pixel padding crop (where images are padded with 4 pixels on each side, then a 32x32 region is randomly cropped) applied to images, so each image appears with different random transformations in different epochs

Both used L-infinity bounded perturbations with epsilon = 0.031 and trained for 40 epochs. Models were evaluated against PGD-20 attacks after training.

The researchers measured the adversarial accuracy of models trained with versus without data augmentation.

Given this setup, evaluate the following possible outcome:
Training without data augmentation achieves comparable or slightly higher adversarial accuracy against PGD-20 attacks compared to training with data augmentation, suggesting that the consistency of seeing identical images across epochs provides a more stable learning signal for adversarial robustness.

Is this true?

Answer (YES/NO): NO